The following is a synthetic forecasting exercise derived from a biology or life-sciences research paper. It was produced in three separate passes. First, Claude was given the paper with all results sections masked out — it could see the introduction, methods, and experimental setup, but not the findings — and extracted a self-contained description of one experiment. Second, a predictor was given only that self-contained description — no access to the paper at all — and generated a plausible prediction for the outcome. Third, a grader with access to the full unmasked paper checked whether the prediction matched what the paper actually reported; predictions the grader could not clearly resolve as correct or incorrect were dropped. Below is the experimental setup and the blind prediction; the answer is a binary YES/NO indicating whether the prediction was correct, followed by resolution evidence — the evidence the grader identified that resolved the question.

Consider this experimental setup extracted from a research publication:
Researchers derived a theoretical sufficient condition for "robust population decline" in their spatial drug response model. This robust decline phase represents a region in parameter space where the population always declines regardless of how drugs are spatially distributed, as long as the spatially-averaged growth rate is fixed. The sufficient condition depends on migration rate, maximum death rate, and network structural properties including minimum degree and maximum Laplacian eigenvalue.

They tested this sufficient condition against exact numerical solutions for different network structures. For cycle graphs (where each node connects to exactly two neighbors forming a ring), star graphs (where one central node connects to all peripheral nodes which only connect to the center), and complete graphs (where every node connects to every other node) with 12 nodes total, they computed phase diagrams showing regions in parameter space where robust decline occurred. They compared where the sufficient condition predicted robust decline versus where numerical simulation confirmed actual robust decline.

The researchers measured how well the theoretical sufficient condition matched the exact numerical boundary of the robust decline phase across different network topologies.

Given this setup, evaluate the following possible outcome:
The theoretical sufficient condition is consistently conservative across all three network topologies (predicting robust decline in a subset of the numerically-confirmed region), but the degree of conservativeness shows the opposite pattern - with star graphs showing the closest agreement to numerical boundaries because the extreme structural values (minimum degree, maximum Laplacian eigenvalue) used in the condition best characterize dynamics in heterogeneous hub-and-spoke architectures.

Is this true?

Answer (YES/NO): NO